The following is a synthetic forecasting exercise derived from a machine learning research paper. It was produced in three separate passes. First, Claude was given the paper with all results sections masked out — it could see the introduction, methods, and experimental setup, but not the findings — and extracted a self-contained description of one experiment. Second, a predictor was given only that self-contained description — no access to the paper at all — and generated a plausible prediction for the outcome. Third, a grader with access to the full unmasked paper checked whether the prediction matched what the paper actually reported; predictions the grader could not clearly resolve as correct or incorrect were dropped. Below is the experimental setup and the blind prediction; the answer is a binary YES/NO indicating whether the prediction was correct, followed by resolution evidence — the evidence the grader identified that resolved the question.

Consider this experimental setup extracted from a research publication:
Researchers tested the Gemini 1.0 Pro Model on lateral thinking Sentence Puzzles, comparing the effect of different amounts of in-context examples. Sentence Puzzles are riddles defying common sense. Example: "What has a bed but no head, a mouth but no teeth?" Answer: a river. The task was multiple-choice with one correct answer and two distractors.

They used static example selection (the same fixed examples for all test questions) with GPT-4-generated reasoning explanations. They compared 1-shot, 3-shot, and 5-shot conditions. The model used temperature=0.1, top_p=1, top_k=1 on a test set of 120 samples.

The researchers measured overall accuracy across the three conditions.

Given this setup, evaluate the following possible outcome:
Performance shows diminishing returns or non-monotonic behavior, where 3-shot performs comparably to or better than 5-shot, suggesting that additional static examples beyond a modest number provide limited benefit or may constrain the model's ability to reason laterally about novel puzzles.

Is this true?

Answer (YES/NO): YES